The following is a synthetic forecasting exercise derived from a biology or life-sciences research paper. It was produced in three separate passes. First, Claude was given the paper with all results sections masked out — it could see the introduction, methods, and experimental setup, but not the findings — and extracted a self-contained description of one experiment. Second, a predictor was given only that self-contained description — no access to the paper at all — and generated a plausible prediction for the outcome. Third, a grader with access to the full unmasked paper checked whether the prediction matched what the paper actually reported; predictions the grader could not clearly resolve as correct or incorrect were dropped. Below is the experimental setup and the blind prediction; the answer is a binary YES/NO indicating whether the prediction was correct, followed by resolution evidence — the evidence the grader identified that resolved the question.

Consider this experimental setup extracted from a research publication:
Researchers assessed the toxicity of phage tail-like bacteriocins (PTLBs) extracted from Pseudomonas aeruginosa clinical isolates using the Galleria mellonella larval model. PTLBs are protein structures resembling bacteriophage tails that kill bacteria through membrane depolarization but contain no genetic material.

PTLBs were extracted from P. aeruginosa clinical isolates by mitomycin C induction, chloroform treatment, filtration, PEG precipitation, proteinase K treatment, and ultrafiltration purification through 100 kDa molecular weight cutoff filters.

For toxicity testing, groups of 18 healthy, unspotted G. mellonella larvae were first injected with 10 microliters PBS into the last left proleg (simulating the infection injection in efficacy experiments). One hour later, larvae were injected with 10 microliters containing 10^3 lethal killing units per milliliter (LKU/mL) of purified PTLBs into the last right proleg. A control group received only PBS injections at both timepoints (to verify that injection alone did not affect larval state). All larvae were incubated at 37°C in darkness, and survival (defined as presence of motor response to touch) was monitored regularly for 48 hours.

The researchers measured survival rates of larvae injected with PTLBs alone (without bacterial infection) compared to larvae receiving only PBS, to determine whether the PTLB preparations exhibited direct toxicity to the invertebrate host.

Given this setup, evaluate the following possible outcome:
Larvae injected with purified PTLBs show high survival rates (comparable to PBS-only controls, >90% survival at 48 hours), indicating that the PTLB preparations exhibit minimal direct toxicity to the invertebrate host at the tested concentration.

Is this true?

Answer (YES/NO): YES